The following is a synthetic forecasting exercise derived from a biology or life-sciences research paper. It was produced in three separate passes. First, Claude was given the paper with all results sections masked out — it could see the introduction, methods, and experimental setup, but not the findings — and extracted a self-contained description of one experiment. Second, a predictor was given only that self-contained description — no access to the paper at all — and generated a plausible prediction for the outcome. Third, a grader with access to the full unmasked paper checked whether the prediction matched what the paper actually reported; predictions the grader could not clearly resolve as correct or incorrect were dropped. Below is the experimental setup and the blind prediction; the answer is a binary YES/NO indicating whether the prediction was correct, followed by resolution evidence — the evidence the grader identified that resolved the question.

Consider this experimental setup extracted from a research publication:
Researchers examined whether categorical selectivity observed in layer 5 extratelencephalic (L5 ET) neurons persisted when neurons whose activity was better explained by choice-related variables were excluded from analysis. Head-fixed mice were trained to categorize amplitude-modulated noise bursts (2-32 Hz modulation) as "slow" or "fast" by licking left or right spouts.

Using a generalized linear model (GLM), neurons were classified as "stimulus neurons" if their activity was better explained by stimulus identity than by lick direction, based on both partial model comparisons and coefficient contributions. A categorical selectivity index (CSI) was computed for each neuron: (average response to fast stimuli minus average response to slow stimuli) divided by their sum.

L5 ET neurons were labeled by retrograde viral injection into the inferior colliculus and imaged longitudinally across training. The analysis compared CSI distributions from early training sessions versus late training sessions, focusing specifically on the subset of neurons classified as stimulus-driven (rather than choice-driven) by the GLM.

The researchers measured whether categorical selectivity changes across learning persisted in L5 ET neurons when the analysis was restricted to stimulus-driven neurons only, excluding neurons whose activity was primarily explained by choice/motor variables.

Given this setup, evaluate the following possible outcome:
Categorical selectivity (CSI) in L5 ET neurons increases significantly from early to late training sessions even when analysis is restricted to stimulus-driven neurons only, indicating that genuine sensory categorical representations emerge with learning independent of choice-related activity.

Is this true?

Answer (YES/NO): YES